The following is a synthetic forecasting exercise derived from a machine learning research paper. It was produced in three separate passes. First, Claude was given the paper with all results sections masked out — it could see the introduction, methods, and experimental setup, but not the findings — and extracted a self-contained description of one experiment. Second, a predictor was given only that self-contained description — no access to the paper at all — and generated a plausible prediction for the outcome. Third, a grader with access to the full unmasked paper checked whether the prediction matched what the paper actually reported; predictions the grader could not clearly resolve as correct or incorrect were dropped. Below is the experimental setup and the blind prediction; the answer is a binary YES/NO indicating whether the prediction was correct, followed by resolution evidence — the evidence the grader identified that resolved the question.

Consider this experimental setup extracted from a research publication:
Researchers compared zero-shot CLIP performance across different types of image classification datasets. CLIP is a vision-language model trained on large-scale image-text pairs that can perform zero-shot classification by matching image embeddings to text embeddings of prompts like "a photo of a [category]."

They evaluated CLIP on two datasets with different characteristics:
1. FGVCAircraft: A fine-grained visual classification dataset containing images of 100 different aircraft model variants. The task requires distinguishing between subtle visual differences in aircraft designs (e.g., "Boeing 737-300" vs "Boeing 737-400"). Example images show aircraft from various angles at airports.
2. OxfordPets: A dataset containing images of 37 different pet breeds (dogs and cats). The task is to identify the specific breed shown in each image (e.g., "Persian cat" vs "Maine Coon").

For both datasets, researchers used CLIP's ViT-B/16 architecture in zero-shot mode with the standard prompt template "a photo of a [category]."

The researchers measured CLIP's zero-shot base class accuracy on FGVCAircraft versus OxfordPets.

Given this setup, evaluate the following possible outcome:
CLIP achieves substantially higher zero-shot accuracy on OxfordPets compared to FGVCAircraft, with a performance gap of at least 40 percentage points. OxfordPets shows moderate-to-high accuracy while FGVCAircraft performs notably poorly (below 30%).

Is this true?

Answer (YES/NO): YES